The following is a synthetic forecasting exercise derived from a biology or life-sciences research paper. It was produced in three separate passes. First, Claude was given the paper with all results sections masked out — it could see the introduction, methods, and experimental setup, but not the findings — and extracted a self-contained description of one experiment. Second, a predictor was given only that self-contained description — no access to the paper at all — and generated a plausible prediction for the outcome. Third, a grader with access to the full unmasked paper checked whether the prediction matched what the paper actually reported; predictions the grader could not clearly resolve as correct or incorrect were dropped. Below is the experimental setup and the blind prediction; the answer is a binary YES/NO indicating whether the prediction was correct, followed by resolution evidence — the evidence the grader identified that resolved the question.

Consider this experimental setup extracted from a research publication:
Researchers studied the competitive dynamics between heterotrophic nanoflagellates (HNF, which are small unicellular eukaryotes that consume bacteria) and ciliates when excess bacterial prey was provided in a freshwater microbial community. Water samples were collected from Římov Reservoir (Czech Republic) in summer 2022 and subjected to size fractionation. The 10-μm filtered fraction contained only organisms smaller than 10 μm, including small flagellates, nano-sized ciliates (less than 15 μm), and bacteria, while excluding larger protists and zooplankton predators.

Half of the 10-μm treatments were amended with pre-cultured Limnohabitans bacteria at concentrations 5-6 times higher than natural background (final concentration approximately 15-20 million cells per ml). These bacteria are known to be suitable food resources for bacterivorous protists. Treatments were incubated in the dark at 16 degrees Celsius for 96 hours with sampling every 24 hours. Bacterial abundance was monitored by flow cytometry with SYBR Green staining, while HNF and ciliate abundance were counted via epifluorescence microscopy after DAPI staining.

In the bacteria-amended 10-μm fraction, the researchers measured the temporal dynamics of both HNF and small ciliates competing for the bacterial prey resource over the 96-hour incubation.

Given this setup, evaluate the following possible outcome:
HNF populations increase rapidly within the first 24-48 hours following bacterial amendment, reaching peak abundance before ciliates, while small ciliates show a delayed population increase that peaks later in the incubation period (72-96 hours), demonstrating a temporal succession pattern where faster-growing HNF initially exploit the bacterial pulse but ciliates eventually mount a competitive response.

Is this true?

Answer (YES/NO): NO